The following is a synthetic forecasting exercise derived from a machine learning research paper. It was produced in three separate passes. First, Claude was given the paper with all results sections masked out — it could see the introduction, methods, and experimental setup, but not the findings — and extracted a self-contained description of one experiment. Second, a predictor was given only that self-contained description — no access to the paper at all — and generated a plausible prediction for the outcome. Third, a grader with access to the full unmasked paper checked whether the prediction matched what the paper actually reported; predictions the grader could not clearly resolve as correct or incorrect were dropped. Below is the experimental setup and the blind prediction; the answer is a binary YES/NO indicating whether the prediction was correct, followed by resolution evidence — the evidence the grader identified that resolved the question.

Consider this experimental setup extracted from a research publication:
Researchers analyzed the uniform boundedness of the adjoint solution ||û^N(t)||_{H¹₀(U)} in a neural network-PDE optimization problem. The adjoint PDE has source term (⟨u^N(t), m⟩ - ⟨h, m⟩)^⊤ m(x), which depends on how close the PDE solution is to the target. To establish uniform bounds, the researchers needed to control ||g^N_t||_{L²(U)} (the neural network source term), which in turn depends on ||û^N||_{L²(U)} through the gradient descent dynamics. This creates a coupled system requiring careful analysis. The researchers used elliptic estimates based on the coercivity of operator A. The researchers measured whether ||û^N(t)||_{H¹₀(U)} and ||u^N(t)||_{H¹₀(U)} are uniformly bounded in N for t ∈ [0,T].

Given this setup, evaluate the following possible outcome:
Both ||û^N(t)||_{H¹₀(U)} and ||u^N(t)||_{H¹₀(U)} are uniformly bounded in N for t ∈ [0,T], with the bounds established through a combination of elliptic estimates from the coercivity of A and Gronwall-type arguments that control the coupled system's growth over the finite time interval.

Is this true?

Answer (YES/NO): YES